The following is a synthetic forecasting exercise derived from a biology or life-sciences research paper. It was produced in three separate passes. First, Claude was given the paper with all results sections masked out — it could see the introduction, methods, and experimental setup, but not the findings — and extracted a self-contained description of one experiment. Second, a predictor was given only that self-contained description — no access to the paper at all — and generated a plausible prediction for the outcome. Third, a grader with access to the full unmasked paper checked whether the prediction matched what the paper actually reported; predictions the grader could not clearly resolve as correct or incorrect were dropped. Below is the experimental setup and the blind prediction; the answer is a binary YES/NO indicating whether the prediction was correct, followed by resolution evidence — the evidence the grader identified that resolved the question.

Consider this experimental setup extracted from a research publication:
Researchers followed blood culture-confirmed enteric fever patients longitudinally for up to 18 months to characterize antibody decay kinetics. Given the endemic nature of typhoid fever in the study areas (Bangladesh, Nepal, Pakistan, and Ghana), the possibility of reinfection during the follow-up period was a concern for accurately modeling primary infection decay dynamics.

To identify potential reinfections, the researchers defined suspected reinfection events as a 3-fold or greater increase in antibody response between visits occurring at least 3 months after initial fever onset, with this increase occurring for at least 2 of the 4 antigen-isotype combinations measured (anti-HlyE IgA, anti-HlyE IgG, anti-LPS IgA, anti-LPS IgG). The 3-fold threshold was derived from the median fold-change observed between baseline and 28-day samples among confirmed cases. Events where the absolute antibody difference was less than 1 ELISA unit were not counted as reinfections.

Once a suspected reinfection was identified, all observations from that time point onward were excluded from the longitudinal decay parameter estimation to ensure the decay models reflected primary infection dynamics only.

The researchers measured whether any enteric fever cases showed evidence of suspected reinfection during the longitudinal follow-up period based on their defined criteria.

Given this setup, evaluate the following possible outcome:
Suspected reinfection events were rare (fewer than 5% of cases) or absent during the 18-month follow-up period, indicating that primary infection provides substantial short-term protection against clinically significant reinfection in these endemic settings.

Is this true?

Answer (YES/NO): YES